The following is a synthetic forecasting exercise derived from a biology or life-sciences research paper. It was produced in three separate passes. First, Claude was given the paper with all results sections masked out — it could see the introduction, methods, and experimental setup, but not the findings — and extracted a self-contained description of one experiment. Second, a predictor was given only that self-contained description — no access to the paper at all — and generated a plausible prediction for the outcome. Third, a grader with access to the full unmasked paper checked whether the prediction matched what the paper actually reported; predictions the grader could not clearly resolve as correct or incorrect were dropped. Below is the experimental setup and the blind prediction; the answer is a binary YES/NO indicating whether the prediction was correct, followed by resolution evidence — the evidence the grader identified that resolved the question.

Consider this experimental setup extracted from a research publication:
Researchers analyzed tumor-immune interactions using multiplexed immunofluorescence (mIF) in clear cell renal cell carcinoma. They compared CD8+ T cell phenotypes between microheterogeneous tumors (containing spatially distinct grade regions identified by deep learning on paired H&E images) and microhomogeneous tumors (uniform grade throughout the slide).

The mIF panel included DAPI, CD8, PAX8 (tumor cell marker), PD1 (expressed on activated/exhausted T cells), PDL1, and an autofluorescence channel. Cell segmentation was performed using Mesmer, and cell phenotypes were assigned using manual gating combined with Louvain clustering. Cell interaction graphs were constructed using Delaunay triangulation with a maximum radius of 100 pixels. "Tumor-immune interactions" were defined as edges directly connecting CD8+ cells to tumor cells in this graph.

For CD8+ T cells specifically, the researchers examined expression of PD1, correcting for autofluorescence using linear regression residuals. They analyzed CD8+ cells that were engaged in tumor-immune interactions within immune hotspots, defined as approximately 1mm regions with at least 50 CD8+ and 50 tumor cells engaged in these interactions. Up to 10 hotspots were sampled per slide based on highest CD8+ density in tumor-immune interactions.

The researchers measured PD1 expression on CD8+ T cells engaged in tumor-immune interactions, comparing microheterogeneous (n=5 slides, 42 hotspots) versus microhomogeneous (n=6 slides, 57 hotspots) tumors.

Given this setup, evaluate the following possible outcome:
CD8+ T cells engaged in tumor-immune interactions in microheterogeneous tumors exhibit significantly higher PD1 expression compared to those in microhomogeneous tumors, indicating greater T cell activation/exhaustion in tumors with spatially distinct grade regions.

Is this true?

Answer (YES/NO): YES